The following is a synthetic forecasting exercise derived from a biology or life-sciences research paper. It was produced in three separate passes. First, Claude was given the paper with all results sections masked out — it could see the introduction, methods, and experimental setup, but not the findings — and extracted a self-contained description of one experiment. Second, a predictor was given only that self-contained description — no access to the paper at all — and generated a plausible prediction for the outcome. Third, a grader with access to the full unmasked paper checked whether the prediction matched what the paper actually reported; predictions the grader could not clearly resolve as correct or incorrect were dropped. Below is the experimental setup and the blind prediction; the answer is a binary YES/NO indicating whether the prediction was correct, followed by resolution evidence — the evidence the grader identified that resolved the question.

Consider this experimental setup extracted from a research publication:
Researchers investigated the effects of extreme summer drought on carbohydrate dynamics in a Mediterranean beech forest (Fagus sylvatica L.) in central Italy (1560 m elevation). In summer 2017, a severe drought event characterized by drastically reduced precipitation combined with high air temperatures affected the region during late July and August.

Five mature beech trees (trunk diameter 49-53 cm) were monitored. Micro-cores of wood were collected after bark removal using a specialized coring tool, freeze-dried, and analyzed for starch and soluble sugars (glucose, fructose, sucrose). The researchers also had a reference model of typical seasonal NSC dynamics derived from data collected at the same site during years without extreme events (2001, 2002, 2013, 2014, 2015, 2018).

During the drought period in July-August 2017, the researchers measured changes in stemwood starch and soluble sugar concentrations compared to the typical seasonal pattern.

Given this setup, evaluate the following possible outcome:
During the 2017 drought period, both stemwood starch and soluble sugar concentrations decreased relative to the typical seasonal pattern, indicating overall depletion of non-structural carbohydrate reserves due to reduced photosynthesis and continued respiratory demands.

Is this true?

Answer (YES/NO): NO